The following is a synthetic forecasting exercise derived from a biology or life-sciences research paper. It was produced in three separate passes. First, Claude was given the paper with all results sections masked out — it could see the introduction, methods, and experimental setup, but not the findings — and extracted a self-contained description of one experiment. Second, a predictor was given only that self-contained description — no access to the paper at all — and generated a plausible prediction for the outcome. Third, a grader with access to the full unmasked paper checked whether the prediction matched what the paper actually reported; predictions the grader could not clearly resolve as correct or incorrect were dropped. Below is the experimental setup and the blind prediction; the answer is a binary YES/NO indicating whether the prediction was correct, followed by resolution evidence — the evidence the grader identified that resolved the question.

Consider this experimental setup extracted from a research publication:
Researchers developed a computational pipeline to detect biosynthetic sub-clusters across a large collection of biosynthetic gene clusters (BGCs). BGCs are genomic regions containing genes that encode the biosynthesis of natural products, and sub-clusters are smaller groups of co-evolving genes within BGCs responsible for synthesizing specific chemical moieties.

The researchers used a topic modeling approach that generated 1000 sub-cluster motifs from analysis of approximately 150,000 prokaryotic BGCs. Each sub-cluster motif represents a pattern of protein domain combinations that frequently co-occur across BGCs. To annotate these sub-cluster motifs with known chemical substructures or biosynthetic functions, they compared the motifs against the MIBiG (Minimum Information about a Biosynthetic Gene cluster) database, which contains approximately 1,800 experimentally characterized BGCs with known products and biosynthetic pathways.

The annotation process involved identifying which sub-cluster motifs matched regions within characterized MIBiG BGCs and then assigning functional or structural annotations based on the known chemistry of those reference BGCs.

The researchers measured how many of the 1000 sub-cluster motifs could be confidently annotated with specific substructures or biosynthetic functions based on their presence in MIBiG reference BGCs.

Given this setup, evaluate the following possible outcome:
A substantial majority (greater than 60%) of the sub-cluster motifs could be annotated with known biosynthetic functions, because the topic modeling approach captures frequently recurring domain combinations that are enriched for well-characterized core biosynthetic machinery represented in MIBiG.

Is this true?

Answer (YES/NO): NO